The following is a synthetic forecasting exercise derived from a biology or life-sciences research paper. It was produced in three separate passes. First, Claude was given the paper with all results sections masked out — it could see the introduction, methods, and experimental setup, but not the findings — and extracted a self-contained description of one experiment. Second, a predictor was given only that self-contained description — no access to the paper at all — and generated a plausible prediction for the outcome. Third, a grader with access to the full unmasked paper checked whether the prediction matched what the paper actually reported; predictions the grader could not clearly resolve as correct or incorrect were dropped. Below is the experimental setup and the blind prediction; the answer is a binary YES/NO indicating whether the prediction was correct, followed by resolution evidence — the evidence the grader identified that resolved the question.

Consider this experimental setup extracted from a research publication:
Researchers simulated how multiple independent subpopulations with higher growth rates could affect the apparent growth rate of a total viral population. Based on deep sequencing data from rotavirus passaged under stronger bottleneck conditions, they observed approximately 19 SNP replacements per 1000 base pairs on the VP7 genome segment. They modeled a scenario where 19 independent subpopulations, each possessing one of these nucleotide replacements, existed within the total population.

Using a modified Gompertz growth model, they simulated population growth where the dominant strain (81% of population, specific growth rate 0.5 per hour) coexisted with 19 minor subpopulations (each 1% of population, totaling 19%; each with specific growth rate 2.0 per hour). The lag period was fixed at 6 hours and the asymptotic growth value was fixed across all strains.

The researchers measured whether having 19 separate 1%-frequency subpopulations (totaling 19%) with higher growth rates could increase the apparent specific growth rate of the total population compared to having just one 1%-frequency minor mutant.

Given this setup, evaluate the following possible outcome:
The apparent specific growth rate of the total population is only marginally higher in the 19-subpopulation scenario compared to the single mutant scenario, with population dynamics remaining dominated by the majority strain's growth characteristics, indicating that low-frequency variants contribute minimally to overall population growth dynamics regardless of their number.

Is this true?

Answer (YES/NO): NO